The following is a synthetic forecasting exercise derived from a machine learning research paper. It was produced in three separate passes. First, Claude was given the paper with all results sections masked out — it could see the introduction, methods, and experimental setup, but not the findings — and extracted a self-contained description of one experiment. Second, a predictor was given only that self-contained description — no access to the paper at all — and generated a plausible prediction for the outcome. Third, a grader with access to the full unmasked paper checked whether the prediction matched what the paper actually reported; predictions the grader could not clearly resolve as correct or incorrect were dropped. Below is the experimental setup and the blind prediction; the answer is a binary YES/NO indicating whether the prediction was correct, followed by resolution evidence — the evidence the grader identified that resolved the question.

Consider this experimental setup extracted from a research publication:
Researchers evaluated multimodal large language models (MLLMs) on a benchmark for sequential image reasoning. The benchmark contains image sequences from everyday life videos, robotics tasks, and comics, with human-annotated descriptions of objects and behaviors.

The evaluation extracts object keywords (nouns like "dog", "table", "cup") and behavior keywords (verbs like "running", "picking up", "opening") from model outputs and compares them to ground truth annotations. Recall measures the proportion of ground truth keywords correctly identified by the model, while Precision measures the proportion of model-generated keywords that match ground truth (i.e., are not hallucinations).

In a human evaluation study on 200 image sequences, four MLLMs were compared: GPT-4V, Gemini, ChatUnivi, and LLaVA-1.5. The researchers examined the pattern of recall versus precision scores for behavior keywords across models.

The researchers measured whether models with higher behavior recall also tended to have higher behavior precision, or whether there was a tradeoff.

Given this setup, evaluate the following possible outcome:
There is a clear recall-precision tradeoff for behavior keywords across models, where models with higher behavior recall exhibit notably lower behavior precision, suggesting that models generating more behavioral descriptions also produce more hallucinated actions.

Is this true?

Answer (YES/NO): NO